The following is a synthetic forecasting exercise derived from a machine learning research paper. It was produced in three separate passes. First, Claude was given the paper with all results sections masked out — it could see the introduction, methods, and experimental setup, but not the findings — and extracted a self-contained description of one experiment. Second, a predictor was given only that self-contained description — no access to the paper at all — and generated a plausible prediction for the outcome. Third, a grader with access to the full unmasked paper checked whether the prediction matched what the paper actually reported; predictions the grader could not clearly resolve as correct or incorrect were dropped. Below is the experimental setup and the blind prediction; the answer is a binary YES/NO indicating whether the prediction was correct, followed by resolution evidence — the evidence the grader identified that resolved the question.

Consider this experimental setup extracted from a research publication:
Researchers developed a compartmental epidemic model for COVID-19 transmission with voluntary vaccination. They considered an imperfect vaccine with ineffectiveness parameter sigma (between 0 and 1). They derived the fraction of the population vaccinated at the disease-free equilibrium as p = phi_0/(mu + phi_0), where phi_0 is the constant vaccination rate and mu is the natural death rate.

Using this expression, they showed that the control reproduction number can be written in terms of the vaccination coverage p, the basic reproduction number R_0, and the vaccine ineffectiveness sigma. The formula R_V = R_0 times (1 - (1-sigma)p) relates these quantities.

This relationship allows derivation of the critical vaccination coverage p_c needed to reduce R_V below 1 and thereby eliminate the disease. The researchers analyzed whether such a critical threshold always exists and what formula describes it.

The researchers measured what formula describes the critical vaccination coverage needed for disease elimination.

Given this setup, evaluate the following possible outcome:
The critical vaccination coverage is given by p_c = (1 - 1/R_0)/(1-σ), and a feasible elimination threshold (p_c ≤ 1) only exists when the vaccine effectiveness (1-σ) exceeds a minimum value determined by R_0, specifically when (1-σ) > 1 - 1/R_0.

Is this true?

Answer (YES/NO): YES